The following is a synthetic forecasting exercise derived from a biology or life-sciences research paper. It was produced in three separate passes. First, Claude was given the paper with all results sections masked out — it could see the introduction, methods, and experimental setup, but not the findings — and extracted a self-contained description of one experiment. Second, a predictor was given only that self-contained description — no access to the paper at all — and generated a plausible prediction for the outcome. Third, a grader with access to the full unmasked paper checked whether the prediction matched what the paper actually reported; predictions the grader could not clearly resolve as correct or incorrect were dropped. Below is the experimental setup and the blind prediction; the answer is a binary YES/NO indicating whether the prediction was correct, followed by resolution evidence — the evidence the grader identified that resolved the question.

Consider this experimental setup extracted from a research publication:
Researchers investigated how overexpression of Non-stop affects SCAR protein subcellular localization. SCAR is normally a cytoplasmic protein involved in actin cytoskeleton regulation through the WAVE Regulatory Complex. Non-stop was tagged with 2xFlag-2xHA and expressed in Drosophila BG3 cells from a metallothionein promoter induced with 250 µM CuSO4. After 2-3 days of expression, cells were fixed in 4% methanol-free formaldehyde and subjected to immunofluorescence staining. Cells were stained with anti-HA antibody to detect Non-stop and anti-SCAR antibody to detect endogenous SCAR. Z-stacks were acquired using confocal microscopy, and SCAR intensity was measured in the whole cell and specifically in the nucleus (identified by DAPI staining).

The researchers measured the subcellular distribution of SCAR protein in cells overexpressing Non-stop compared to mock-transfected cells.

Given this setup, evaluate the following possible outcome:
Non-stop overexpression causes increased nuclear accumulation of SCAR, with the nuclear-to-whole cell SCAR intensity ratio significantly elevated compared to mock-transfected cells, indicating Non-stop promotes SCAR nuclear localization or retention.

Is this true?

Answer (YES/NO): NO